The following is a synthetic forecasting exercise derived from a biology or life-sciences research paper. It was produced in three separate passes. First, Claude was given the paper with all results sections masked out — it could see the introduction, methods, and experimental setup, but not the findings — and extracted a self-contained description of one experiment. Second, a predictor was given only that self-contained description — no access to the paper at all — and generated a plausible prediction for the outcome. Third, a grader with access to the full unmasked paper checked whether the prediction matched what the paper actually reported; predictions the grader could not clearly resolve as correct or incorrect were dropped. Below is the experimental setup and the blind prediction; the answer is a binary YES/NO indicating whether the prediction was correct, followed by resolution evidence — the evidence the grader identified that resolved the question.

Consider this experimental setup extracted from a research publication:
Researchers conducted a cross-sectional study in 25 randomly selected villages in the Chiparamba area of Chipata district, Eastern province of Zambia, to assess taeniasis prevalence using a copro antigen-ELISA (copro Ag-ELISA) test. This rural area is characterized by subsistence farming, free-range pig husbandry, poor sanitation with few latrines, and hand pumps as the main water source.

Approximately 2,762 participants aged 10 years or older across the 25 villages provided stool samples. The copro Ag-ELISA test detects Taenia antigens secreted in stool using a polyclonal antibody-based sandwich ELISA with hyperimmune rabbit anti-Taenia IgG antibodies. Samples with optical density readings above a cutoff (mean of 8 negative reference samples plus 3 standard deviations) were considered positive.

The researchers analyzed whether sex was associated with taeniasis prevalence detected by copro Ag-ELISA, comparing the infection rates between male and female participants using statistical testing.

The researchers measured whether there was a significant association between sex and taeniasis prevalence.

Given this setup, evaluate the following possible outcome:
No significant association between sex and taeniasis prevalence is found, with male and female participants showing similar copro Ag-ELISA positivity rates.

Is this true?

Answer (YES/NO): YES